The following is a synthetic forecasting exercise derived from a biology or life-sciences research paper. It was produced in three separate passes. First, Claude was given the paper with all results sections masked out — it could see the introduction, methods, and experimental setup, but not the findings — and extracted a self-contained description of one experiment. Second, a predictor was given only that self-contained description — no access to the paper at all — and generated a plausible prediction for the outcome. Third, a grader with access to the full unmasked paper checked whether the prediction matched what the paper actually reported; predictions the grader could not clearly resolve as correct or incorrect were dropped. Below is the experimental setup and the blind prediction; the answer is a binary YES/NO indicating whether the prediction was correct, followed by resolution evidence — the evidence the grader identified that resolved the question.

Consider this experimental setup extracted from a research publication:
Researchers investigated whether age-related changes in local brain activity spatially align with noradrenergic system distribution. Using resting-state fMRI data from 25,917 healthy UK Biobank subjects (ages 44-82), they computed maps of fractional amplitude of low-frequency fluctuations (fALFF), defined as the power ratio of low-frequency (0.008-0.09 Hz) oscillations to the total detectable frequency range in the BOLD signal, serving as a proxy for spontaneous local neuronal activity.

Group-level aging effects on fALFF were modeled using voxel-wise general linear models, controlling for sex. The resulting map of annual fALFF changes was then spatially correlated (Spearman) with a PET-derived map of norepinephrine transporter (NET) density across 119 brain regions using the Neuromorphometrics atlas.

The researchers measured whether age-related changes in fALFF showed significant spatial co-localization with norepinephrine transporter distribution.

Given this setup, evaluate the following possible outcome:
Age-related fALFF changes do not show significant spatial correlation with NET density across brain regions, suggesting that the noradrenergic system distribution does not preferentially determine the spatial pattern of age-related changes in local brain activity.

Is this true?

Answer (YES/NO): NO